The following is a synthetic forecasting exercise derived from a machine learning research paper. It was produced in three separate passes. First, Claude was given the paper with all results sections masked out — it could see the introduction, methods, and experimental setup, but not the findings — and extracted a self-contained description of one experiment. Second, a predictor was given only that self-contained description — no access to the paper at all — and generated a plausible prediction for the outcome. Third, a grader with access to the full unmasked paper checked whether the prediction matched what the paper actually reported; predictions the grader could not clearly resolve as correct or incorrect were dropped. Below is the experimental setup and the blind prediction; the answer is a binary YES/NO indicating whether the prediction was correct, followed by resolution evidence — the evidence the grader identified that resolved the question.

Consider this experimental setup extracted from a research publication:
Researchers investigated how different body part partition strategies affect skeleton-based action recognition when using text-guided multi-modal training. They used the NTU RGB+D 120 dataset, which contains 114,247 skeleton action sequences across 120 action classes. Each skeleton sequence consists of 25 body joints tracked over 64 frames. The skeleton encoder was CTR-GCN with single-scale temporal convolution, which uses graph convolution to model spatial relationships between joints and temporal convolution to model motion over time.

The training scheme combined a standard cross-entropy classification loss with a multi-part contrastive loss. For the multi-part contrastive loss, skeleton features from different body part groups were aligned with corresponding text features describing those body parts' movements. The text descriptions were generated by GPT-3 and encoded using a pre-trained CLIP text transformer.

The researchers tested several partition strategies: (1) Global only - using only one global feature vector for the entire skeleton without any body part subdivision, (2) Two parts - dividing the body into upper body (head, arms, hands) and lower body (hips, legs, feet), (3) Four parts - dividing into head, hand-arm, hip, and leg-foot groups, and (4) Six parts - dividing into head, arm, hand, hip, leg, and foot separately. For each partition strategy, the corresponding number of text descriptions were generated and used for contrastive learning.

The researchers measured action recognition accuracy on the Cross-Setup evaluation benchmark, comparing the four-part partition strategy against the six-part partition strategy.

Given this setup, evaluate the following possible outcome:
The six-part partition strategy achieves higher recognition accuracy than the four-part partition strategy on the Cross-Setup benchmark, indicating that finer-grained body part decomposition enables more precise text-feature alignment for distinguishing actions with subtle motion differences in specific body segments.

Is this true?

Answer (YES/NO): NO